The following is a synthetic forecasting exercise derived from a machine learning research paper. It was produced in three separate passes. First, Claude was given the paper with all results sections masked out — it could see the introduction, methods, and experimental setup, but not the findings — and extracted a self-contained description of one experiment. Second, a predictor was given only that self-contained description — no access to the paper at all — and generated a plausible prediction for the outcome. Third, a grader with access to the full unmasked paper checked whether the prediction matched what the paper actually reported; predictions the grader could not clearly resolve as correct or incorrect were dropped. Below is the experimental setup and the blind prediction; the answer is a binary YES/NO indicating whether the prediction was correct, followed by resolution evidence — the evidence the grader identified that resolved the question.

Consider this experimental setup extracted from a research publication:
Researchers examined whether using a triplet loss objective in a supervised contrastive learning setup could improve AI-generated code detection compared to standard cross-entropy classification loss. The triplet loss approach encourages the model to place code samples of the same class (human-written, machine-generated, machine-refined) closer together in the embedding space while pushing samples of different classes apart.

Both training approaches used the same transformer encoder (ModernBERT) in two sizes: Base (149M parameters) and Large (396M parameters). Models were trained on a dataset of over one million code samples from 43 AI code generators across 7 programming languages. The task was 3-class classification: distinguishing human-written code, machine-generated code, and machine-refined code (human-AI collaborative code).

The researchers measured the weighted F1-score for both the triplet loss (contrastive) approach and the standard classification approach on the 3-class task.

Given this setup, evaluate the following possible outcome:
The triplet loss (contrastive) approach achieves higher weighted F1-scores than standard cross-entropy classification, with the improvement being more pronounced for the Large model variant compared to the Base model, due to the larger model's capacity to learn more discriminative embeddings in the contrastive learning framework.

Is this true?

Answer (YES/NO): NO